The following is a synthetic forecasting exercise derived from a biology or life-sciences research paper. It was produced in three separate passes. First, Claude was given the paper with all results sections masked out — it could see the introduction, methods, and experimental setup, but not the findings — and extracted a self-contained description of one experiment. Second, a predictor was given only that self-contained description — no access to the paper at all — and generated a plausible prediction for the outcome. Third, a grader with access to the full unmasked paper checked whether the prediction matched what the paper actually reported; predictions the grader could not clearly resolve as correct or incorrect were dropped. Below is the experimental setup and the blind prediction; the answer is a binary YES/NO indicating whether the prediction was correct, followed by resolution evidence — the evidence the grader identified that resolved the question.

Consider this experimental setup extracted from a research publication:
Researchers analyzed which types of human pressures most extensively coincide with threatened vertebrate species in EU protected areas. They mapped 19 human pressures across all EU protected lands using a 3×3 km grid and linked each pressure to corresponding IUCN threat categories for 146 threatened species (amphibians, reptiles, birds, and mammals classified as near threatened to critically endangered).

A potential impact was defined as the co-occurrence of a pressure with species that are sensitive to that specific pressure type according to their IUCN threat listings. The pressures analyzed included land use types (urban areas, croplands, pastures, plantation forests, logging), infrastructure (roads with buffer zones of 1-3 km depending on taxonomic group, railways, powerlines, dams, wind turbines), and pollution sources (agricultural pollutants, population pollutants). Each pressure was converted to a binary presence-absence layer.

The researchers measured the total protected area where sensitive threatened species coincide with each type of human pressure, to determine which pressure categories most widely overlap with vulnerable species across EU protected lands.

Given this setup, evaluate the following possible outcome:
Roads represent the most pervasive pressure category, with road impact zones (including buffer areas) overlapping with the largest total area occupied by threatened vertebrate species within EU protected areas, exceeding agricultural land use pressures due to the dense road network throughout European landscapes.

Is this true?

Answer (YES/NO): NO